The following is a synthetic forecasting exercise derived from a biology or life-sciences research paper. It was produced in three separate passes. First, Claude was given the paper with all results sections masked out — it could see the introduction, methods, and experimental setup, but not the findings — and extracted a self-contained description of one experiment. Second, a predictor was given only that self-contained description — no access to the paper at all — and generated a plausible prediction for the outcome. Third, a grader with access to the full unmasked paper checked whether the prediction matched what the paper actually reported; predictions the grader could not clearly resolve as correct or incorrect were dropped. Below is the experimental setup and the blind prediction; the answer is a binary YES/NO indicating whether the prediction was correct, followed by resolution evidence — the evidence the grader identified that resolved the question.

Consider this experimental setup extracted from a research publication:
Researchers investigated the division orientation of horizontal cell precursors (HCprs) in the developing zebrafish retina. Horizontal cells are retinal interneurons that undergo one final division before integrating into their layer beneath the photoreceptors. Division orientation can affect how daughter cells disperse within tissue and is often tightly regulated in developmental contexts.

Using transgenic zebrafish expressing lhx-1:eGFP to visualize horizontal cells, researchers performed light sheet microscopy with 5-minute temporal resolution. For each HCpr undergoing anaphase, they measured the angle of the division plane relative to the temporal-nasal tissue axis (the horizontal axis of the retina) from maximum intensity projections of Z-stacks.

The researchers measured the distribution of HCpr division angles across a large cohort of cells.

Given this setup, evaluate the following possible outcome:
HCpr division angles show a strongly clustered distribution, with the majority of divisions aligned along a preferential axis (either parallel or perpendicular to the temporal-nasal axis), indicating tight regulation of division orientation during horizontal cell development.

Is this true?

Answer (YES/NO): NO